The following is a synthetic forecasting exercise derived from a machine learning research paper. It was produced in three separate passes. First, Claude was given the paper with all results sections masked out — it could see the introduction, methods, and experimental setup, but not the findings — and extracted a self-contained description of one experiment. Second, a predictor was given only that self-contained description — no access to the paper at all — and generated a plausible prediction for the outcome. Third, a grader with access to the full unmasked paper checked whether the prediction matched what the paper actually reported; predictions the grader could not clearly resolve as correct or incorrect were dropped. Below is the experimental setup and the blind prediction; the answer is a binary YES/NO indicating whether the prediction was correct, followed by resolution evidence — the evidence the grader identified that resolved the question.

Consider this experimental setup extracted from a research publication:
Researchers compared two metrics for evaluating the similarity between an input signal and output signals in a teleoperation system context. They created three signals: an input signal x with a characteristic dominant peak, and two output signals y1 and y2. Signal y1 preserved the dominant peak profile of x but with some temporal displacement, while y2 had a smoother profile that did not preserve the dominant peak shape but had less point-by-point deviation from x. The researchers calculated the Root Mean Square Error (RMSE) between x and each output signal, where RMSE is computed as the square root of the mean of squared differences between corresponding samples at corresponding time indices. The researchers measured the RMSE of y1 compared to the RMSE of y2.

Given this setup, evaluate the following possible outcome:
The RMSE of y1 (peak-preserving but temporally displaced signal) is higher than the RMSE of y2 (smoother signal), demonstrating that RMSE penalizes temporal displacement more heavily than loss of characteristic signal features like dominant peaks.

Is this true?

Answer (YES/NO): YES